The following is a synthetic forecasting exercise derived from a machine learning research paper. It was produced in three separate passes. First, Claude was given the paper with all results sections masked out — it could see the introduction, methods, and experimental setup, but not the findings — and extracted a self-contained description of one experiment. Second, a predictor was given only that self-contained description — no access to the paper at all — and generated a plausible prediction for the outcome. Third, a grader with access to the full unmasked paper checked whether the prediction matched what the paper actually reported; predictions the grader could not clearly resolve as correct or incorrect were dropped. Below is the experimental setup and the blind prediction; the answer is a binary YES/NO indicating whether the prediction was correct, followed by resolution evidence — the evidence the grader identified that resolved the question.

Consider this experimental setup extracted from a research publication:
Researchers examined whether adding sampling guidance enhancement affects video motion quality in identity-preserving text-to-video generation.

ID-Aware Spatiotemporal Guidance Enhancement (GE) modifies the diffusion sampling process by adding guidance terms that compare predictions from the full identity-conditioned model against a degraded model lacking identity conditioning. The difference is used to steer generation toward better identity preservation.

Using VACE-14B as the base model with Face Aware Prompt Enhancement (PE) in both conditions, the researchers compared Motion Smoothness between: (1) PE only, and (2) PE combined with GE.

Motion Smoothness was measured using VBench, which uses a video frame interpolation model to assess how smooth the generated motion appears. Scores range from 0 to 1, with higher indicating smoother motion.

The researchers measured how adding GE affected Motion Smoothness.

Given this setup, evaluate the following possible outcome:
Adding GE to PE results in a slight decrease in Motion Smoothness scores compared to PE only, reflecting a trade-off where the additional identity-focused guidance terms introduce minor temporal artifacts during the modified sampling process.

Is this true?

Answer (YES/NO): YES